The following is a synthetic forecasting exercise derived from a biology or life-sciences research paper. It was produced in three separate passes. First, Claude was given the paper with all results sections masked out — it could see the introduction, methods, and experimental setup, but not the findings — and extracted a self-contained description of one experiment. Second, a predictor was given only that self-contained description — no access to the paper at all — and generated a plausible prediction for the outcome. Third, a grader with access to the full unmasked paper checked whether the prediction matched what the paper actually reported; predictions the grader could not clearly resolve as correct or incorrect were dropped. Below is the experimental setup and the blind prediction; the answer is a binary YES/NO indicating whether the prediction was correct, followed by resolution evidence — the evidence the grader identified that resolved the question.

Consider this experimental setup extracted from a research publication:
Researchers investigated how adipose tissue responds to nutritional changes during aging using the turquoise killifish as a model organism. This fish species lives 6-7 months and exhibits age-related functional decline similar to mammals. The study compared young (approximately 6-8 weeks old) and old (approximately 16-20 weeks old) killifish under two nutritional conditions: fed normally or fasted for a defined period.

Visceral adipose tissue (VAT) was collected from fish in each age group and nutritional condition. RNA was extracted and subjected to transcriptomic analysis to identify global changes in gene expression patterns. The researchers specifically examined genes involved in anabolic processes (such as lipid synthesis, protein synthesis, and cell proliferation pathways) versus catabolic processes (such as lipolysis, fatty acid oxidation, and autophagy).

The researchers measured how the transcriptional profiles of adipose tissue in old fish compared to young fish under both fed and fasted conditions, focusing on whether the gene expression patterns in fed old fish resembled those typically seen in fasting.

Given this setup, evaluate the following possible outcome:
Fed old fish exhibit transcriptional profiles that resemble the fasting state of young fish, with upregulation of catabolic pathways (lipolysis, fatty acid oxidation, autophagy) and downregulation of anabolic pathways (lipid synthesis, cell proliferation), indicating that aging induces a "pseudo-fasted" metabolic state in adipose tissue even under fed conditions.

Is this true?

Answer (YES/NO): NO